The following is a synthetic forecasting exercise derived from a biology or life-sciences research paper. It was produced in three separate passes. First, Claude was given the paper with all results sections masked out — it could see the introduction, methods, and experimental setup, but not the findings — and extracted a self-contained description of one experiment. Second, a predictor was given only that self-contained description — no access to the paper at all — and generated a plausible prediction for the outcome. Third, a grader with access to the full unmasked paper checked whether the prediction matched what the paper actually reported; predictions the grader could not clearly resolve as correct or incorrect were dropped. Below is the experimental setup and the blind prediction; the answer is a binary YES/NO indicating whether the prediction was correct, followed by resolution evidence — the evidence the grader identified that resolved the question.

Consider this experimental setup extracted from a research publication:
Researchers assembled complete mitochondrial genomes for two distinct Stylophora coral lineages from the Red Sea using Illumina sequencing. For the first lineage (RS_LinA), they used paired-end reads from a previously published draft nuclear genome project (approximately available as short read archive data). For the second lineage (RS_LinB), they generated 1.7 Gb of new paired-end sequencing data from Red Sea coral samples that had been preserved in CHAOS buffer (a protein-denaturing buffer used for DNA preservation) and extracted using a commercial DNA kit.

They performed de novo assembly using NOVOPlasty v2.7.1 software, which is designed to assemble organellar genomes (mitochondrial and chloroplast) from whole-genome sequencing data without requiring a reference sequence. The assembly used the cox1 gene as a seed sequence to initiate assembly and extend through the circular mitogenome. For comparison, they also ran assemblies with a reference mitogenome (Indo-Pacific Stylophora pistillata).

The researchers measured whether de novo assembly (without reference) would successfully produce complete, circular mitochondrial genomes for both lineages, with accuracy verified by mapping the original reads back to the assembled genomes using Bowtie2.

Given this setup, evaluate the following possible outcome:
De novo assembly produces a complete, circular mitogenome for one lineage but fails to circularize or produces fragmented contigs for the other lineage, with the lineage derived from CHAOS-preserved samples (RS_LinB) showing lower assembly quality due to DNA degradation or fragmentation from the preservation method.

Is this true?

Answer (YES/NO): NO